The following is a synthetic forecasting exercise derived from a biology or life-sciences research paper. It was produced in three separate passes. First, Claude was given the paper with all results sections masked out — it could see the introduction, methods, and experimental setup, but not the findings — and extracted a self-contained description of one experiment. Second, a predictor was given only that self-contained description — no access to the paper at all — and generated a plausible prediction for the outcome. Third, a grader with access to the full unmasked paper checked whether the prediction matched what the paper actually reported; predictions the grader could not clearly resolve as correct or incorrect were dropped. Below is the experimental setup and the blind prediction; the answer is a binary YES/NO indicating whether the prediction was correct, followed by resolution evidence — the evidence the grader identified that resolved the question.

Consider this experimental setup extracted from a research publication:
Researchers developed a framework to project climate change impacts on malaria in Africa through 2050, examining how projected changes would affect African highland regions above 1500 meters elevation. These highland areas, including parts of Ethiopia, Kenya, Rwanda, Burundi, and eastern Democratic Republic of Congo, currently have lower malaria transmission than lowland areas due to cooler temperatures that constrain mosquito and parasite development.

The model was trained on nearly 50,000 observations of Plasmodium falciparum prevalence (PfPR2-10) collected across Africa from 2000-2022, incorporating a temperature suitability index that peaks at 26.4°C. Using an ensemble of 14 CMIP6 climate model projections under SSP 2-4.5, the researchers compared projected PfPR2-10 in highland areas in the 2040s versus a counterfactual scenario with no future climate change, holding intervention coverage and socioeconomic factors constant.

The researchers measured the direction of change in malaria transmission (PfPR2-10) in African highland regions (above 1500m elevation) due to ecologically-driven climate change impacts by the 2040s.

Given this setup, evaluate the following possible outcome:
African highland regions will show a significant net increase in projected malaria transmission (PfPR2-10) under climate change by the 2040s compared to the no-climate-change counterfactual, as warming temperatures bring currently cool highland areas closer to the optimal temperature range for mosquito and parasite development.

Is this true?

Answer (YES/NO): YES